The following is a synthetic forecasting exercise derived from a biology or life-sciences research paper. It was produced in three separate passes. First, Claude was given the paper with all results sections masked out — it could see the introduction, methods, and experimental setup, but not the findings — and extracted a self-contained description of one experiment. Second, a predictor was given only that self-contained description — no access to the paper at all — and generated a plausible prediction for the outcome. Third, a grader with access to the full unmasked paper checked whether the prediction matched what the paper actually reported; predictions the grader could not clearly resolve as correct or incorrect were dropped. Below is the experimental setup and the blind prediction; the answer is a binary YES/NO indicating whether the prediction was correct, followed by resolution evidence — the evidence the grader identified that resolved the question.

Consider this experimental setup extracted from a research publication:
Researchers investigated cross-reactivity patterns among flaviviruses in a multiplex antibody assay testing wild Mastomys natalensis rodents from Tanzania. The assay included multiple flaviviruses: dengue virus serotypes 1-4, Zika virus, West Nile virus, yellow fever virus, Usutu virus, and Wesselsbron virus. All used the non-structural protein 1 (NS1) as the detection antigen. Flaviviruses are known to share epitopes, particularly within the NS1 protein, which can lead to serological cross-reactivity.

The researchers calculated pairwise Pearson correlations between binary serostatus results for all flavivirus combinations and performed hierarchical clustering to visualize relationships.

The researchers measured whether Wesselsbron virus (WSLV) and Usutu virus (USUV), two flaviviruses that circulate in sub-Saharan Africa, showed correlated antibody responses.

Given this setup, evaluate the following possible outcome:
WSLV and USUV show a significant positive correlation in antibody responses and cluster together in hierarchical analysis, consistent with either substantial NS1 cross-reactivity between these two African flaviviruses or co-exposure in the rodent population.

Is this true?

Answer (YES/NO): YES